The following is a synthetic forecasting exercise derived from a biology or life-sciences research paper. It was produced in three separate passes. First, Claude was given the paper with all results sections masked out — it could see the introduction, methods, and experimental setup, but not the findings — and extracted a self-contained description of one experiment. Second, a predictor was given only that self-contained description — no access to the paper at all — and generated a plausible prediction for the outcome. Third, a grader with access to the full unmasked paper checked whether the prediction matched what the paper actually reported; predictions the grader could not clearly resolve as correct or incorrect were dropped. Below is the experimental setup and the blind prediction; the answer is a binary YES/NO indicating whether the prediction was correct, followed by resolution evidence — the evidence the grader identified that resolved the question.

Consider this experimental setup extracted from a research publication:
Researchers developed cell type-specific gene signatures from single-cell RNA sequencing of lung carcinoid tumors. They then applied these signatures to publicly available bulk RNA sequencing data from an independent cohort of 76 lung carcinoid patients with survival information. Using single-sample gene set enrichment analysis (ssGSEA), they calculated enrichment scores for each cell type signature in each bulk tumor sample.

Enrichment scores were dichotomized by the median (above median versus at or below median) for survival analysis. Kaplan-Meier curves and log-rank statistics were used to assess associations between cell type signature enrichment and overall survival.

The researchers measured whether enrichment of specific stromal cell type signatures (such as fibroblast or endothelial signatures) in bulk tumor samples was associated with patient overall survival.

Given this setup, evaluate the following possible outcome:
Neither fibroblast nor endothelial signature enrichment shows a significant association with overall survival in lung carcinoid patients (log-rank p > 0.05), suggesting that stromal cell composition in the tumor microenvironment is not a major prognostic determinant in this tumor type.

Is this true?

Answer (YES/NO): NO